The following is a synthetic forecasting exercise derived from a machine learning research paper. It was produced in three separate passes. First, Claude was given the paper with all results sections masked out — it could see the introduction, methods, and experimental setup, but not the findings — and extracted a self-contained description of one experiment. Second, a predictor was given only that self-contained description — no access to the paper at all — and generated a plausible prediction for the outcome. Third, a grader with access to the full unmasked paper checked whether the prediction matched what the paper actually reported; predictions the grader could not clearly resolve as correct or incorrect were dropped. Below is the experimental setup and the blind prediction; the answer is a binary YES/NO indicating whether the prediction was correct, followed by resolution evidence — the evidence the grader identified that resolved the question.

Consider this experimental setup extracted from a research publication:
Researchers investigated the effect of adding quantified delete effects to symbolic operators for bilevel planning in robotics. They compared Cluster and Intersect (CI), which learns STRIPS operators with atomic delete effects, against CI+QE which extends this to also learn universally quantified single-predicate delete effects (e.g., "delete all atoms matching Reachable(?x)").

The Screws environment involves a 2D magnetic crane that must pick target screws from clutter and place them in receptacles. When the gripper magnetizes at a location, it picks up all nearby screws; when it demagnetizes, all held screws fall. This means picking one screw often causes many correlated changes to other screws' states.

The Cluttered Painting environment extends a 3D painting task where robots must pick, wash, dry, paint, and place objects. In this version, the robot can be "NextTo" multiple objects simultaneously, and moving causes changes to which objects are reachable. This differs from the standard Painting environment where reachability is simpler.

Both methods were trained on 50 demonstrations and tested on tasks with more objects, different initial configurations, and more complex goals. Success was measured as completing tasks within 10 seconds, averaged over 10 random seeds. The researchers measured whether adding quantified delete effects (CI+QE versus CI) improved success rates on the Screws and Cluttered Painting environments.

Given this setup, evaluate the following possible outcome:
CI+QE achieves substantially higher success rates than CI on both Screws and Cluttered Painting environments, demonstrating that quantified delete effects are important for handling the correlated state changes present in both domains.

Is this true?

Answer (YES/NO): NO